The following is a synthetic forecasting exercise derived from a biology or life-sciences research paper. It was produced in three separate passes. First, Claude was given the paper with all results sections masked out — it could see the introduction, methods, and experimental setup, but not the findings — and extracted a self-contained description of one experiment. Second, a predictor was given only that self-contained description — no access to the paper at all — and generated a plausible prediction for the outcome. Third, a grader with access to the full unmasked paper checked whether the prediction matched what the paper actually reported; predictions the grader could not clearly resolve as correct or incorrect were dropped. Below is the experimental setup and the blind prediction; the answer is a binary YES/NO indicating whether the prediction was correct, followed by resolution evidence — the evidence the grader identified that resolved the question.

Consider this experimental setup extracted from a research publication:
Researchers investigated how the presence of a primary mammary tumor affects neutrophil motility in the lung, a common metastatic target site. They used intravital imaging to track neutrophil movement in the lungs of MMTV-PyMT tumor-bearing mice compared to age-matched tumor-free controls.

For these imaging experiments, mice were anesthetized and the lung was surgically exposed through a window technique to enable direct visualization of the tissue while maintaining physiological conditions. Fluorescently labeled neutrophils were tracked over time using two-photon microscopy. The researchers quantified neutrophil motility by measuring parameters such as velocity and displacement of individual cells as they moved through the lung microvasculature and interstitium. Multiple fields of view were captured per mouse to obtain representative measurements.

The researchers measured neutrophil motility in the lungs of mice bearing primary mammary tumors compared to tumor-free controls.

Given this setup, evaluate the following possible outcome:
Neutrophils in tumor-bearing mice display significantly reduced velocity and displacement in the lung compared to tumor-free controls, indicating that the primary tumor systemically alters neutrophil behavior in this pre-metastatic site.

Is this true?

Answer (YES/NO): YES